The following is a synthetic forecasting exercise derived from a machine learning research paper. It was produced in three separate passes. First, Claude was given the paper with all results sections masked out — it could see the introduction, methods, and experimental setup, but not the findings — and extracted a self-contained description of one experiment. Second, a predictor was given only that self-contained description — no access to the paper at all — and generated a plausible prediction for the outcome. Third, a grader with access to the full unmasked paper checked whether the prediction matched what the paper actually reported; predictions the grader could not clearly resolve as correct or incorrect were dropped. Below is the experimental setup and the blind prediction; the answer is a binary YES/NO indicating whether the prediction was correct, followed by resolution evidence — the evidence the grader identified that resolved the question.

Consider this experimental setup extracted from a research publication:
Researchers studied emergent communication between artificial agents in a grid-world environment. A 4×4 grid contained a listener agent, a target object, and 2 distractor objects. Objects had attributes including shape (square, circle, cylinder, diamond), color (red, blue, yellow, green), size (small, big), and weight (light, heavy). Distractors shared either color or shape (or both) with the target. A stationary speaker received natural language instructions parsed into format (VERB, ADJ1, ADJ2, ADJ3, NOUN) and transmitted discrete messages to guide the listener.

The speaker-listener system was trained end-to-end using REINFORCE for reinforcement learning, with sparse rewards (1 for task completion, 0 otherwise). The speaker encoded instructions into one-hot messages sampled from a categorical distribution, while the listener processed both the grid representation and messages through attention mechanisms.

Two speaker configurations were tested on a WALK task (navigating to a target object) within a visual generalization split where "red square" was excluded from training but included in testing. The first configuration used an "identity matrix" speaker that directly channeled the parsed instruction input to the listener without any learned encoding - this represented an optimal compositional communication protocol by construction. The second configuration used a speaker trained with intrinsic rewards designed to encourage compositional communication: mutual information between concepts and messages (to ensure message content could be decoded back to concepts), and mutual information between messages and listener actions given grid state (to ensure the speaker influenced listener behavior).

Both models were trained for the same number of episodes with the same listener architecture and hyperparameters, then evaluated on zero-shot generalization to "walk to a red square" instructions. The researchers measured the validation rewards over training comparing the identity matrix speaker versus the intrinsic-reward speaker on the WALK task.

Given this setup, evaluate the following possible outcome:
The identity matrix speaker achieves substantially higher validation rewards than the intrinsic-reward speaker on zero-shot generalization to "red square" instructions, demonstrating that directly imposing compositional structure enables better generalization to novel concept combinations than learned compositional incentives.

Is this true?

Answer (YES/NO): NO